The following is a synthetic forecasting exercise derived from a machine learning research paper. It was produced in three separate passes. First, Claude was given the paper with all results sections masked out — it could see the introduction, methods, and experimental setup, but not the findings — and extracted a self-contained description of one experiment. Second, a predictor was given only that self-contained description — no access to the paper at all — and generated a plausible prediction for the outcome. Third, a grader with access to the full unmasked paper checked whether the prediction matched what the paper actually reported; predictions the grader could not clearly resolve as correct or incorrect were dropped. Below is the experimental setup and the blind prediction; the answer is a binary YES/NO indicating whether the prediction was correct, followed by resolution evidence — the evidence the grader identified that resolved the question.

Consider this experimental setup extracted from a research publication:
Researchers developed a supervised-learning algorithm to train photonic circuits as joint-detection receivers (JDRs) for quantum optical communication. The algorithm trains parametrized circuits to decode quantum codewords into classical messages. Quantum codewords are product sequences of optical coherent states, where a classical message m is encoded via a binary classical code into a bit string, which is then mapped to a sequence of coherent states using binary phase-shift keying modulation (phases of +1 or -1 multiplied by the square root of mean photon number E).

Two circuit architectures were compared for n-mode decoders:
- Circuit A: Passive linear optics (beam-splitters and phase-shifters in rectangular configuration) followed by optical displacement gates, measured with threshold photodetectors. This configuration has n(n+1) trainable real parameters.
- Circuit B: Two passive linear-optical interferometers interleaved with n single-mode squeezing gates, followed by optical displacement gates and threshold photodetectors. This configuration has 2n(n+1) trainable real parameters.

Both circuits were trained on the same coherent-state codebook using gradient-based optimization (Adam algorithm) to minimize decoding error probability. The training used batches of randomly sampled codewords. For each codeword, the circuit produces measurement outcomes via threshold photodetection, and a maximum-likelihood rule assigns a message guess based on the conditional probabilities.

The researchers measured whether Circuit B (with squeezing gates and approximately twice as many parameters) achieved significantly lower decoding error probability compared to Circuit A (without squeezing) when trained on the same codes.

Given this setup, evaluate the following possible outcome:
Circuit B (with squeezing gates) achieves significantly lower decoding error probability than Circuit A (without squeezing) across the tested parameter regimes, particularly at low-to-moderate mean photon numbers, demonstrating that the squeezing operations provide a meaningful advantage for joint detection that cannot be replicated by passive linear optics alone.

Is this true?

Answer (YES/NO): NO